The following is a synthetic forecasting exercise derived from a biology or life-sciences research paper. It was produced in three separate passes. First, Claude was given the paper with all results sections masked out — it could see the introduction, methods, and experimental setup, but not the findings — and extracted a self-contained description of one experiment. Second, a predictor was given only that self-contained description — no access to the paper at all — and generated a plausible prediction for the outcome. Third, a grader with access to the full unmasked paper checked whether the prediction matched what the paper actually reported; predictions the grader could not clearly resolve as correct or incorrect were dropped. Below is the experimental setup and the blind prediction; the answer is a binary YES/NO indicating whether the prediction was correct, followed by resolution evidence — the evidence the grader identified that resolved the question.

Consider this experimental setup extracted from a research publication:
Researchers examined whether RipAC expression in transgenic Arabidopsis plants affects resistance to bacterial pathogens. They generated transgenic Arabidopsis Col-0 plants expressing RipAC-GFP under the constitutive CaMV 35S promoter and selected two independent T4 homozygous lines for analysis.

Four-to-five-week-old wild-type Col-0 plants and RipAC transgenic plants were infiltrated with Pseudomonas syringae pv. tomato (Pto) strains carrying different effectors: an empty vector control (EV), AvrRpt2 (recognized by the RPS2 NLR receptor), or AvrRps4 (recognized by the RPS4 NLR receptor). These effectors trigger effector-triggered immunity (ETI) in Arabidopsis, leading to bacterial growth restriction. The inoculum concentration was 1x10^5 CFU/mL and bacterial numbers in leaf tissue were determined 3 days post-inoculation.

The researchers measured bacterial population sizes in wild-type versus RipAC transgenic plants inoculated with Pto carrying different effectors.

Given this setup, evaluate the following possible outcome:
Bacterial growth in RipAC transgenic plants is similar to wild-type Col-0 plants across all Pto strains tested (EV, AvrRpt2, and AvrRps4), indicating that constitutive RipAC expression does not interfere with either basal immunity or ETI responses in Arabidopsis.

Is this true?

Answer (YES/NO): NO